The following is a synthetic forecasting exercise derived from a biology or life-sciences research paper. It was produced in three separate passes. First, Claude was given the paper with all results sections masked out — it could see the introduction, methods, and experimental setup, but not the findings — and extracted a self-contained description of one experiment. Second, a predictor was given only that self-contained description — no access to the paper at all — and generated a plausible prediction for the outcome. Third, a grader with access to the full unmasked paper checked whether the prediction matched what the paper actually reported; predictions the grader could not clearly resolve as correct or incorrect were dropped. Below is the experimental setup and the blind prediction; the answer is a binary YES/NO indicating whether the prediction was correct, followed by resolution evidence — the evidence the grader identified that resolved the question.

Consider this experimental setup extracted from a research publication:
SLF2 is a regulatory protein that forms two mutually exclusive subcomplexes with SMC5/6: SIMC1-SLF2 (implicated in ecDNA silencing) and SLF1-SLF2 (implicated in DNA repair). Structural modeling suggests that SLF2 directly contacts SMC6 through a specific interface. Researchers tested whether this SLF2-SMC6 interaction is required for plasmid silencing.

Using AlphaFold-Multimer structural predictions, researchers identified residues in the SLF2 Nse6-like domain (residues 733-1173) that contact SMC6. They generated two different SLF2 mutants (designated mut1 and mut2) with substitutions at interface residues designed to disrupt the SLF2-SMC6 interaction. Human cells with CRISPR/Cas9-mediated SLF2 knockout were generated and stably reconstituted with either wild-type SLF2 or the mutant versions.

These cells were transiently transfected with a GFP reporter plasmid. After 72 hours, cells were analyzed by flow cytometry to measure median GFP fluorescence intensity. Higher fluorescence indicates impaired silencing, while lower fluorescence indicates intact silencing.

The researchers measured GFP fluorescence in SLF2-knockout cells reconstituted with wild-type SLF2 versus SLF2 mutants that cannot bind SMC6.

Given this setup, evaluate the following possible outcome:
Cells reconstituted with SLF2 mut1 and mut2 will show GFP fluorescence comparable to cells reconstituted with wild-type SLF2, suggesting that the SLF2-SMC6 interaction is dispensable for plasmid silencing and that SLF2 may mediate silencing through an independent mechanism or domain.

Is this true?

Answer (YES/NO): NO